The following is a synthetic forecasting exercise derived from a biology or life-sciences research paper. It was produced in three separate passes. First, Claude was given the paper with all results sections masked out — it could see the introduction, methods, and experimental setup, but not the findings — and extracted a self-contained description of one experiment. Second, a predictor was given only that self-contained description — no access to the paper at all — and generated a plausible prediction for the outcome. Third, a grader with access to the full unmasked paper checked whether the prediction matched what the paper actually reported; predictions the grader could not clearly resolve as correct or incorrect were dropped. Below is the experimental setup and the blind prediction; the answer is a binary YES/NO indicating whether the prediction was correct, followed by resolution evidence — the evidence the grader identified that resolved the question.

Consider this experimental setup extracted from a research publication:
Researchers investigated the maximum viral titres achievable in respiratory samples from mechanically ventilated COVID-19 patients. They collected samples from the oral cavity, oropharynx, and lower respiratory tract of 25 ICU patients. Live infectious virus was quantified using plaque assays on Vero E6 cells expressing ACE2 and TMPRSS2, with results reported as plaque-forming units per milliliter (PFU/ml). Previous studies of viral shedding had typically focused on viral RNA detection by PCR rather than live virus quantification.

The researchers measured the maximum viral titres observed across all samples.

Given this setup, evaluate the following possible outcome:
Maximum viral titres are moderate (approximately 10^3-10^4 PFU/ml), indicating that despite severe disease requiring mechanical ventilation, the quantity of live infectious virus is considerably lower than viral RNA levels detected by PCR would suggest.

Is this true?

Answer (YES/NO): NO